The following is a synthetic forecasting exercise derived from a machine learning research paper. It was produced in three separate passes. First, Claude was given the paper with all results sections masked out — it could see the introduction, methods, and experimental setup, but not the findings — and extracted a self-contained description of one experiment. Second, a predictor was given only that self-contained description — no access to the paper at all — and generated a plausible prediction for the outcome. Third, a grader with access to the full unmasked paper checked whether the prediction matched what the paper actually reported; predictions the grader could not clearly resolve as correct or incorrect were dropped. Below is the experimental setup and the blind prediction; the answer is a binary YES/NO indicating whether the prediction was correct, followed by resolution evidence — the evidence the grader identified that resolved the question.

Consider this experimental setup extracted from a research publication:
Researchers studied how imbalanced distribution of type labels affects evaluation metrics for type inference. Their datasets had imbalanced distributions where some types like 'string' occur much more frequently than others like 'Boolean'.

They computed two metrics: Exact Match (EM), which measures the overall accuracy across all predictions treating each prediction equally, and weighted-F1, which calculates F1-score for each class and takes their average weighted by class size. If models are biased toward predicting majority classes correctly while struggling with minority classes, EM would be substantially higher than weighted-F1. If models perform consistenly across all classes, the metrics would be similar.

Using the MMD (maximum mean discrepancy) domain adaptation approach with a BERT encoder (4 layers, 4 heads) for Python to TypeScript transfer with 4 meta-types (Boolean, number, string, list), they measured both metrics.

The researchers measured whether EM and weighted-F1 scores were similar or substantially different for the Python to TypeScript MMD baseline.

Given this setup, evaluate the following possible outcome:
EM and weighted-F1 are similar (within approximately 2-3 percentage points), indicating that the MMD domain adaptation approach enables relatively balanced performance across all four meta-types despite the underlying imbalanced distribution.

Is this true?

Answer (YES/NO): YES